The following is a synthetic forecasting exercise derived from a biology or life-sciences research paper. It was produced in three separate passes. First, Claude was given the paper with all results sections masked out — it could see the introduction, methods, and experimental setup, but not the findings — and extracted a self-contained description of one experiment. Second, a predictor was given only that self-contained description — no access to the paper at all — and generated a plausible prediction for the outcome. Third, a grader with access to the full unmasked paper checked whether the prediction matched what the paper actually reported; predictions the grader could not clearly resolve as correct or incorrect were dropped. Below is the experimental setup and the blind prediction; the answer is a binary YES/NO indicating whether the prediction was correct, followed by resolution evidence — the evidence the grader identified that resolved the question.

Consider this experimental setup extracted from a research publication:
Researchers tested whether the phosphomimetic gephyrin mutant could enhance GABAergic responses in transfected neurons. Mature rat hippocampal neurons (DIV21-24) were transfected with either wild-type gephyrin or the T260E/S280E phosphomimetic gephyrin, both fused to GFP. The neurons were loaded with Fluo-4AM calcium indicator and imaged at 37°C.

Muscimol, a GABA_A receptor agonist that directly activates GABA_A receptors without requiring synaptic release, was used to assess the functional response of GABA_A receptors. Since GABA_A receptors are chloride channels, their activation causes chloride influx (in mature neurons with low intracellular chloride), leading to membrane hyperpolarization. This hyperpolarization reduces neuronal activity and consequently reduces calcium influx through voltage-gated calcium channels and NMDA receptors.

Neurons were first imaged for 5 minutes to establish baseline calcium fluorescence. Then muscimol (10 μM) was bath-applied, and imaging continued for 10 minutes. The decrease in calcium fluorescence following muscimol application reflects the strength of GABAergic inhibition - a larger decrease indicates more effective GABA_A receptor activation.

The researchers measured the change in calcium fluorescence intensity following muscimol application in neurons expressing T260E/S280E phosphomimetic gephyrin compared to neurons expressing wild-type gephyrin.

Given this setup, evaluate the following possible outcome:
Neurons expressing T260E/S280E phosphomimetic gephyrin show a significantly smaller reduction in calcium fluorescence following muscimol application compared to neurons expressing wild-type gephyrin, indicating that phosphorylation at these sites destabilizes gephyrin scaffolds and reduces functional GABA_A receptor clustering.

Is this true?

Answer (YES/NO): NO